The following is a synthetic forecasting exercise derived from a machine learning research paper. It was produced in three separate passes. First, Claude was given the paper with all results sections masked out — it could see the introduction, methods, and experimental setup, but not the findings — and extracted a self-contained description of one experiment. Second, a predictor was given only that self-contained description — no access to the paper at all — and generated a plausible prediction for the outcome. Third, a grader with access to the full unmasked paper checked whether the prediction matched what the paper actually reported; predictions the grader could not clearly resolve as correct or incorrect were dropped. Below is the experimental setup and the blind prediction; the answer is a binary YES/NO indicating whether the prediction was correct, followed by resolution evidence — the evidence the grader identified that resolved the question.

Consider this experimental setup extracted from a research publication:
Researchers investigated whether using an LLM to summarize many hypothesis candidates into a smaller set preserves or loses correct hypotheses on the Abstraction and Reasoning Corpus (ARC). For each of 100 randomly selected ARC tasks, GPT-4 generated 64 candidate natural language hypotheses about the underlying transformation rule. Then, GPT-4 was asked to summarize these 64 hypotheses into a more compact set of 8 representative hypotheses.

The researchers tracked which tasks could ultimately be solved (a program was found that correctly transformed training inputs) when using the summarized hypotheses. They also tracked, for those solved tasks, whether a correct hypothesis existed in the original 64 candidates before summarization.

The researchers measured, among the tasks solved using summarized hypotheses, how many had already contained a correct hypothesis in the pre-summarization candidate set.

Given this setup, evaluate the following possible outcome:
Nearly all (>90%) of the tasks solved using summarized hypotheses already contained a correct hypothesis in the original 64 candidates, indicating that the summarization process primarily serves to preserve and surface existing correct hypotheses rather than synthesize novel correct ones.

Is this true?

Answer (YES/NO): YES